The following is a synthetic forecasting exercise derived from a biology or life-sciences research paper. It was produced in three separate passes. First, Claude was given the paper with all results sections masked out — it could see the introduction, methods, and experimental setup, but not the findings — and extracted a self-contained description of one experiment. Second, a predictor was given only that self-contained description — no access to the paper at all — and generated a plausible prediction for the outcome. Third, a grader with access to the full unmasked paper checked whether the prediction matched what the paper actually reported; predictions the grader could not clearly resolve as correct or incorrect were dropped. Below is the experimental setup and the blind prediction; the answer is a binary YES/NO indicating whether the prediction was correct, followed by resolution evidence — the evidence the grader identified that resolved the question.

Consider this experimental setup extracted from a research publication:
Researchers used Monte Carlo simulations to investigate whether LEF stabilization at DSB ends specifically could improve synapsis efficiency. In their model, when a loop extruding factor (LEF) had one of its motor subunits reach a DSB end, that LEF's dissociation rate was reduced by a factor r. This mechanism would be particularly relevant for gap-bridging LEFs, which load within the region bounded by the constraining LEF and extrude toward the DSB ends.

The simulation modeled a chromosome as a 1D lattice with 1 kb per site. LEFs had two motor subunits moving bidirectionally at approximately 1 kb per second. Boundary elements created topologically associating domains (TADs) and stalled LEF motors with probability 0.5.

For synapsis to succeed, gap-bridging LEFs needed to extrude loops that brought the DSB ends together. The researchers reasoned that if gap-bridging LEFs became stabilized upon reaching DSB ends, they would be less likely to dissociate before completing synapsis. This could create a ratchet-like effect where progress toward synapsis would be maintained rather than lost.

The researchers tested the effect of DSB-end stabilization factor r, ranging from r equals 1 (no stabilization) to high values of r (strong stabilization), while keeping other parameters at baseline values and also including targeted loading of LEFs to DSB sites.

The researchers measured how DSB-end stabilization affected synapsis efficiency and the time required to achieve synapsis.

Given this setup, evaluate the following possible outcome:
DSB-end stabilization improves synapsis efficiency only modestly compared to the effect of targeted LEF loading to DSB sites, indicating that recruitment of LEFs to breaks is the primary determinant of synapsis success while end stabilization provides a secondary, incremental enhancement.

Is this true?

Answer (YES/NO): YES